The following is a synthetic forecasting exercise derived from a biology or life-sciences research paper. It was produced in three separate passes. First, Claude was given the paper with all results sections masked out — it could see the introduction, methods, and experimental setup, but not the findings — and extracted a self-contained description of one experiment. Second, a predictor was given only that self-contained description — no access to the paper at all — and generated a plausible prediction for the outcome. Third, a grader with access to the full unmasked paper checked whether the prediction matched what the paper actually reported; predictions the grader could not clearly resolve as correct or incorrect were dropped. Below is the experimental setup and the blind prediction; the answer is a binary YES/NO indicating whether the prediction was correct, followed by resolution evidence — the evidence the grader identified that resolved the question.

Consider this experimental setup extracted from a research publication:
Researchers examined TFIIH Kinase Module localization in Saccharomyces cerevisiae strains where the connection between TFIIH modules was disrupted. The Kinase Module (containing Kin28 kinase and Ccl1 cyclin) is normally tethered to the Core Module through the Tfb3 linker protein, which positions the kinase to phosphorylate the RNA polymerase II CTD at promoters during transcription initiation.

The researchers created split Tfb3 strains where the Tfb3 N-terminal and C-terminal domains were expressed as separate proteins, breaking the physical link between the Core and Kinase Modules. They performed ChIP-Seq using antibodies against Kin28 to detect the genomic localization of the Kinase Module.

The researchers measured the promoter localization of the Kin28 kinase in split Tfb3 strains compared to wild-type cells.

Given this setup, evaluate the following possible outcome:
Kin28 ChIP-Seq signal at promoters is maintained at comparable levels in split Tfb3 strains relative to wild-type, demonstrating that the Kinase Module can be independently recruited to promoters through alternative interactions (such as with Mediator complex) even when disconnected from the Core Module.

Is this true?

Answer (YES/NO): NO